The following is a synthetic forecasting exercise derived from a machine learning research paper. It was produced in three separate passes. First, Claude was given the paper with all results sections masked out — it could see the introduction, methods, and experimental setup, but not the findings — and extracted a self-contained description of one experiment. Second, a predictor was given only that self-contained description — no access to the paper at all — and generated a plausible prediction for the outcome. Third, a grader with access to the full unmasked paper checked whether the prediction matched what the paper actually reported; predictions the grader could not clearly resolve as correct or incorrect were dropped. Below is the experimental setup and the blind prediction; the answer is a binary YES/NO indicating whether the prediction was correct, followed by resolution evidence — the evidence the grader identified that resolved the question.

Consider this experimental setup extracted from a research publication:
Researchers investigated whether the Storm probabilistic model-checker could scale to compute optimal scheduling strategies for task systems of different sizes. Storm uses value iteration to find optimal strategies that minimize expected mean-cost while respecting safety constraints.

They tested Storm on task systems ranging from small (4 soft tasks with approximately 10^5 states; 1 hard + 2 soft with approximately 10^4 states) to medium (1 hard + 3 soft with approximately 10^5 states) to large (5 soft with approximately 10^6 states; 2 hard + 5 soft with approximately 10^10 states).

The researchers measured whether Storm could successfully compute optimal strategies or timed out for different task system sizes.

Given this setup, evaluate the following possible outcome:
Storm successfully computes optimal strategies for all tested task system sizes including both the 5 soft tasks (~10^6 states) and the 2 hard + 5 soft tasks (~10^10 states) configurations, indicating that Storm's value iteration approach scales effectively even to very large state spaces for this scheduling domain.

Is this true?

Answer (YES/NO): NO